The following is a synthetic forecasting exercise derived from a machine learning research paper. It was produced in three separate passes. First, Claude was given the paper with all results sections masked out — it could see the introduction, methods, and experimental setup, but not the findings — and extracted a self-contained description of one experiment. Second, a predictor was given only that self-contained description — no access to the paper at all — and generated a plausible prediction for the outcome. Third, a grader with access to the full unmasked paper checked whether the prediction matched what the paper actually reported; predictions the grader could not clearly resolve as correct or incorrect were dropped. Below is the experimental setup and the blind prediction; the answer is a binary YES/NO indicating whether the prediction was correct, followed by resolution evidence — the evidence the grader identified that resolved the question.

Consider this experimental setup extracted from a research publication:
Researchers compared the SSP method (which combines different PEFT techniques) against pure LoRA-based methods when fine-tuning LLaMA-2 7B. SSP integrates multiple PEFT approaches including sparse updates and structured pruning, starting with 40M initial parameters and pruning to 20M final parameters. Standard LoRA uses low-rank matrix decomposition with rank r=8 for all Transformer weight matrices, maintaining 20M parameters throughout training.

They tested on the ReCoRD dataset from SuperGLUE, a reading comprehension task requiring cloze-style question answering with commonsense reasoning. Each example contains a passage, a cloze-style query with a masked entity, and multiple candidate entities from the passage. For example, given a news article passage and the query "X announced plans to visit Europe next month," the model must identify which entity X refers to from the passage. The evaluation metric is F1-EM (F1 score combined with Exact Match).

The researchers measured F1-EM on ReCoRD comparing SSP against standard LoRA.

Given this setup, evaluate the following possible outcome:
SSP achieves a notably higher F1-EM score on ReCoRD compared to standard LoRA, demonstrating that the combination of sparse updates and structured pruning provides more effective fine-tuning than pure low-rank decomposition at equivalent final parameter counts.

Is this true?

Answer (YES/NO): NO